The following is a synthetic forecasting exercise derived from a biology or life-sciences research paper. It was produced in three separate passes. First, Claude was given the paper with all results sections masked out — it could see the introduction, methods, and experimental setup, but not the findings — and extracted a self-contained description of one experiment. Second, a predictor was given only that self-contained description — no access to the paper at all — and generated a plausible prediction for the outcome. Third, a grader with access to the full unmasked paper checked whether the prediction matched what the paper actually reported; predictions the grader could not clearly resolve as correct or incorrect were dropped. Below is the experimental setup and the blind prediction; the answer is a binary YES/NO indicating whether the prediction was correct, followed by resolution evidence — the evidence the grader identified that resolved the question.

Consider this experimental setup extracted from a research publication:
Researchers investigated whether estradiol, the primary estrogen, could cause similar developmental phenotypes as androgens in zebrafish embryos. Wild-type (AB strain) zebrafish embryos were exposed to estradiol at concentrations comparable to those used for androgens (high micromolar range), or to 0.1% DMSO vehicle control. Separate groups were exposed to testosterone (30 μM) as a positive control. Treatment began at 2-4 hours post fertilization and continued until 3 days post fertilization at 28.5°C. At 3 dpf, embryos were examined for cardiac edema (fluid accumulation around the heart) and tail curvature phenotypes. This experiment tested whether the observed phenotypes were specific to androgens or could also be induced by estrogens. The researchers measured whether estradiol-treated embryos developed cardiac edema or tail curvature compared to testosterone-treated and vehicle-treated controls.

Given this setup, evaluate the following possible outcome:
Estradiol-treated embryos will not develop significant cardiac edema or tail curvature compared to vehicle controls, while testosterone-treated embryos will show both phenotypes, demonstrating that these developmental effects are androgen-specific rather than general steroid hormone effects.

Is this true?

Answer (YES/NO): NO